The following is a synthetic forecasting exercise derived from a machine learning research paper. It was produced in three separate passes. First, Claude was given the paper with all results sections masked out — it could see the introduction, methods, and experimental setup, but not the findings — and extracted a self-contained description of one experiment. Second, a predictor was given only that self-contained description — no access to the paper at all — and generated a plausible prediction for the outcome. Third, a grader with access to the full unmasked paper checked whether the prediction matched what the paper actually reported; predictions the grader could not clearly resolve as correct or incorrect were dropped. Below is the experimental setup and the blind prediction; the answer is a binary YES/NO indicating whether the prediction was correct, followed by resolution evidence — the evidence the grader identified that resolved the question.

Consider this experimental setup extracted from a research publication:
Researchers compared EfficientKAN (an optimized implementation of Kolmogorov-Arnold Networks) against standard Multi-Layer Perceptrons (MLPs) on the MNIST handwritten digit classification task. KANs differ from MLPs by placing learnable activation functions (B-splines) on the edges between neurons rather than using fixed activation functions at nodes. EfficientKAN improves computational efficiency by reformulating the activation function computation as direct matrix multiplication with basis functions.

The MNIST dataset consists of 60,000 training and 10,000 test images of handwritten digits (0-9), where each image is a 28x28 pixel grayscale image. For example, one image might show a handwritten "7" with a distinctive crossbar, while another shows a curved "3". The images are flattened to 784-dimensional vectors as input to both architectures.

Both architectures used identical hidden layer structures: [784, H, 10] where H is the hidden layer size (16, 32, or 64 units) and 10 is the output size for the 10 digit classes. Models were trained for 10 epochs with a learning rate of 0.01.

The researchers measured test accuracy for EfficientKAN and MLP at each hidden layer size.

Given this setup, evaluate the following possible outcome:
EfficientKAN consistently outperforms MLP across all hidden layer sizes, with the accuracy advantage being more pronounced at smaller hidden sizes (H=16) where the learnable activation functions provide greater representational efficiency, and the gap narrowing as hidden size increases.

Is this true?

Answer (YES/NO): NO